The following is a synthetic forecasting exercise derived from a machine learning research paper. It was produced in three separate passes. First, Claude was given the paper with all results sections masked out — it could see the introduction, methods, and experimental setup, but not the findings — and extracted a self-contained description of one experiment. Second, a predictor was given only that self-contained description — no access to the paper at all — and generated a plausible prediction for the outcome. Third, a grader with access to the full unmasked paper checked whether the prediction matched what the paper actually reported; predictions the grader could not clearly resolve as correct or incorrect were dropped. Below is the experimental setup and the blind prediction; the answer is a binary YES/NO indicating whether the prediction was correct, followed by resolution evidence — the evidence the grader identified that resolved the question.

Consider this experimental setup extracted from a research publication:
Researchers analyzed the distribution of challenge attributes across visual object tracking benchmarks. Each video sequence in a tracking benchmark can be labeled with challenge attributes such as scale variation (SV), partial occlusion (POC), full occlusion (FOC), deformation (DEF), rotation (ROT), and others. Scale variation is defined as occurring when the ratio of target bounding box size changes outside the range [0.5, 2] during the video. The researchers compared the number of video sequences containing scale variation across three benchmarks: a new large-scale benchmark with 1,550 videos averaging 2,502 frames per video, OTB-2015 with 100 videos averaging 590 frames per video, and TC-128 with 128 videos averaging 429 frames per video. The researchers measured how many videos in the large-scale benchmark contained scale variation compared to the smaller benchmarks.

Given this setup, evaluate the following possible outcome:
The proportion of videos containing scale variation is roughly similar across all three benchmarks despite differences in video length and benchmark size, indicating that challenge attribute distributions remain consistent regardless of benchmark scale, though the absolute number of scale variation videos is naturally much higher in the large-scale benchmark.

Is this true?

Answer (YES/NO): NO